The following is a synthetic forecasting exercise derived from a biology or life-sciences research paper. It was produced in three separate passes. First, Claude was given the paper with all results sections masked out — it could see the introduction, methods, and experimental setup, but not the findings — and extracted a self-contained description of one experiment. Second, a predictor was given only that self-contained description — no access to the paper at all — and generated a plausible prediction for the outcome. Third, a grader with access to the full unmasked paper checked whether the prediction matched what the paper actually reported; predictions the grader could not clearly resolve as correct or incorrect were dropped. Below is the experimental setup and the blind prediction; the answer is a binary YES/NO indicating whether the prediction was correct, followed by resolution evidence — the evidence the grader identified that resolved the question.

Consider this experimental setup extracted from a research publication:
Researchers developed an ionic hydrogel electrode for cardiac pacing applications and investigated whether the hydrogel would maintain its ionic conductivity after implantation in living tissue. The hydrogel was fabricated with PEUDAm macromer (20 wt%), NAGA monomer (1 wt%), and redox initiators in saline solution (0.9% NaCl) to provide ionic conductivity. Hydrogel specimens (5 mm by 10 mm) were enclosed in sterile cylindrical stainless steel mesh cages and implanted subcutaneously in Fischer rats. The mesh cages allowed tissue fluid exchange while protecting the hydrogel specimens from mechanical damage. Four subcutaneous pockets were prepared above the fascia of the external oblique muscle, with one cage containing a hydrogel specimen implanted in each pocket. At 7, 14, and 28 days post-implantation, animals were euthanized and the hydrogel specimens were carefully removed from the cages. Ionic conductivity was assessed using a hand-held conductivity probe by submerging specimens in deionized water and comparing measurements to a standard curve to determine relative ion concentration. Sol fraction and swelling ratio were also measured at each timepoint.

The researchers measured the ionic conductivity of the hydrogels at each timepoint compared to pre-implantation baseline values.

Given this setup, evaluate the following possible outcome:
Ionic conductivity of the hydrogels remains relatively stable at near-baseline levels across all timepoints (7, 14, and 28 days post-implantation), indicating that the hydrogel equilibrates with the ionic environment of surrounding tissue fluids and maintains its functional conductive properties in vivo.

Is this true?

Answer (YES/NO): YES